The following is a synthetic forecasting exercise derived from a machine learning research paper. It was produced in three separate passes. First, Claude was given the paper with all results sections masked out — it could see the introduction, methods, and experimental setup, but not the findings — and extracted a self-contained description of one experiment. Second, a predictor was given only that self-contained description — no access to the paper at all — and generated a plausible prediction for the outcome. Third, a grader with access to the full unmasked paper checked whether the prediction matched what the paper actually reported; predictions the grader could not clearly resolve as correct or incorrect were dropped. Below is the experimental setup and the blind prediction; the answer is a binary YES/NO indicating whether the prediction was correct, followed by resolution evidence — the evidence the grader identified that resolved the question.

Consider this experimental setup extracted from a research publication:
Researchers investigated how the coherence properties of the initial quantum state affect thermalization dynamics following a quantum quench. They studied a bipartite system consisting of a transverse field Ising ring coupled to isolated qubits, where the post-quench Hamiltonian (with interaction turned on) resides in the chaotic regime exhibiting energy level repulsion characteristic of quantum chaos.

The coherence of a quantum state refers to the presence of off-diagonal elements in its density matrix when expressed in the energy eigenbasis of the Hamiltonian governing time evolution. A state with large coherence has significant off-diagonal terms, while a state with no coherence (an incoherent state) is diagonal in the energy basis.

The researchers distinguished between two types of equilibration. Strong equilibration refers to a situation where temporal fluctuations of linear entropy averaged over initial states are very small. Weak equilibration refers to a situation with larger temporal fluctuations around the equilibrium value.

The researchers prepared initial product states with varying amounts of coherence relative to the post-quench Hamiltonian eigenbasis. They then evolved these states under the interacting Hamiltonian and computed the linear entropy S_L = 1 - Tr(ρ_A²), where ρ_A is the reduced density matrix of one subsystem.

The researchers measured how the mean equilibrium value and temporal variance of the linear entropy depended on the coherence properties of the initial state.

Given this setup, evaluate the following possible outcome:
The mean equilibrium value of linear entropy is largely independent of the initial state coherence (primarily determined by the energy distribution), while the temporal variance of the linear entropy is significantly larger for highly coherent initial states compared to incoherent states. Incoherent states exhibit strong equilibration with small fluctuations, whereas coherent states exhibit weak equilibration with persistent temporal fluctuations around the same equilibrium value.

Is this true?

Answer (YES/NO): NO